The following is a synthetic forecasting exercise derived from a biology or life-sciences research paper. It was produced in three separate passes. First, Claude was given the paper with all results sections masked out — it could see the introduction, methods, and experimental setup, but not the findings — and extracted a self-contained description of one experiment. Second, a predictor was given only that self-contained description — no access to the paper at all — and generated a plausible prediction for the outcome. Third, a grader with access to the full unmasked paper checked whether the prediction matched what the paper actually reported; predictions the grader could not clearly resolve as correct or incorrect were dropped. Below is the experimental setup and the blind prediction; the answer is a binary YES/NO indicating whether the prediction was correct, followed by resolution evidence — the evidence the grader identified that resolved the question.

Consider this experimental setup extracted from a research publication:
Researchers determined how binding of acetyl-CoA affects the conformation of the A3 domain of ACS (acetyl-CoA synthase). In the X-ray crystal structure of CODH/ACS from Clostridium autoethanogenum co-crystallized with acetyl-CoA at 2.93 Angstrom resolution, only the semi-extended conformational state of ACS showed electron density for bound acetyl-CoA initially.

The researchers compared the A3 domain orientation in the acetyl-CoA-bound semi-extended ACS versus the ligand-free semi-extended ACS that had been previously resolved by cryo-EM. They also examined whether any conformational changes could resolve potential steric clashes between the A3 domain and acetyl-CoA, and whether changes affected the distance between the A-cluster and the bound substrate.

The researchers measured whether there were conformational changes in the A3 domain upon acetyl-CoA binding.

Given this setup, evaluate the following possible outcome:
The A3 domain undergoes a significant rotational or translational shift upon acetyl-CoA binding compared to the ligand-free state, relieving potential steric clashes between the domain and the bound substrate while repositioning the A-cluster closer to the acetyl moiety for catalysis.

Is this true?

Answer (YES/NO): YES